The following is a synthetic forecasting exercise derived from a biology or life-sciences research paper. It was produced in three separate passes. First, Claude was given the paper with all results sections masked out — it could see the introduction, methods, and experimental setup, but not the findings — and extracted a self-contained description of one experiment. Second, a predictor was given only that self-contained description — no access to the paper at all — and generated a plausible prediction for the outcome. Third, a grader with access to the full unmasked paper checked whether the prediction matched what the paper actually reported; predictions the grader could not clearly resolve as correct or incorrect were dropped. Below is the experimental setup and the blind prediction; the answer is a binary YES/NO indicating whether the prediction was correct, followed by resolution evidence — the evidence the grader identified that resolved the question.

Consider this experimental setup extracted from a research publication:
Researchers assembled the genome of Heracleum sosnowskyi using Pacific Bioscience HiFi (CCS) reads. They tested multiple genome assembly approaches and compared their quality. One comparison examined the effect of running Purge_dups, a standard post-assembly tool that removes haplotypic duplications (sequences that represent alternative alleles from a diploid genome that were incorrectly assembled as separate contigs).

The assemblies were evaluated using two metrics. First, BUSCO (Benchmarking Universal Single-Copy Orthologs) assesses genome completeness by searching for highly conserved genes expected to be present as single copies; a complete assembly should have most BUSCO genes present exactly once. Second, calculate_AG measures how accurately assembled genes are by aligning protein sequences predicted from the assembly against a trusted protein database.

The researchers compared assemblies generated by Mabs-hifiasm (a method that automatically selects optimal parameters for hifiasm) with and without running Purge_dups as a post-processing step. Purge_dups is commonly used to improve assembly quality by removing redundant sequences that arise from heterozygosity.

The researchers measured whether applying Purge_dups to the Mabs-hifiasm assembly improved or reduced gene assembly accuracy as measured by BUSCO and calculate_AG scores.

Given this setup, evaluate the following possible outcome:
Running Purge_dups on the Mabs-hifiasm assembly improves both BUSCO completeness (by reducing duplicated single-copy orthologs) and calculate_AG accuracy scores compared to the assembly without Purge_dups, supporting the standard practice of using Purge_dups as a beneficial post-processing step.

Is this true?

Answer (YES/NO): NO